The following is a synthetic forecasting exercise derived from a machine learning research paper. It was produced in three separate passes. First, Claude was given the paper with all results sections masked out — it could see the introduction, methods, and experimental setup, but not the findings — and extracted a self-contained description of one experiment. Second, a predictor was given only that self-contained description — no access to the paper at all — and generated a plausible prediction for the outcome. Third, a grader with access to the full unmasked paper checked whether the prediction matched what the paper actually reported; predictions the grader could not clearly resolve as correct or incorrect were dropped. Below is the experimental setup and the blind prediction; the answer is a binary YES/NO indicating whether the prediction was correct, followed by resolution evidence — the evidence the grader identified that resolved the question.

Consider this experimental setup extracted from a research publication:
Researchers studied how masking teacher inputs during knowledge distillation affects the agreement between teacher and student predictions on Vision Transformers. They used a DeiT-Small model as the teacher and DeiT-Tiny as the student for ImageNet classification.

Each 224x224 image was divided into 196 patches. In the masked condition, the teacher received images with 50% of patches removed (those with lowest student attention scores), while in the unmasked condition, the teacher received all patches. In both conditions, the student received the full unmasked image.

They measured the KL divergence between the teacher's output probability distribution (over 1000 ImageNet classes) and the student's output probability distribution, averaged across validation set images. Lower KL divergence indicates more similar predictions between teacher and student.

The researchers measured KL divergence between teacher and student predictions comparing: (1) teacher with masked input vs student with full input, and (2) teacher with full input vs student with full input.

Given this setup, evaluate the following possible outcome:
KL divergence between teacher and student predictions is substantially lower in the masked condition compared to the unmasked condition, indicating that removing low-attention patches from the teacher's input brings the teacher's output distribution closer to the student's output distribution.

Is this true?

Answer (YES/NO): YES